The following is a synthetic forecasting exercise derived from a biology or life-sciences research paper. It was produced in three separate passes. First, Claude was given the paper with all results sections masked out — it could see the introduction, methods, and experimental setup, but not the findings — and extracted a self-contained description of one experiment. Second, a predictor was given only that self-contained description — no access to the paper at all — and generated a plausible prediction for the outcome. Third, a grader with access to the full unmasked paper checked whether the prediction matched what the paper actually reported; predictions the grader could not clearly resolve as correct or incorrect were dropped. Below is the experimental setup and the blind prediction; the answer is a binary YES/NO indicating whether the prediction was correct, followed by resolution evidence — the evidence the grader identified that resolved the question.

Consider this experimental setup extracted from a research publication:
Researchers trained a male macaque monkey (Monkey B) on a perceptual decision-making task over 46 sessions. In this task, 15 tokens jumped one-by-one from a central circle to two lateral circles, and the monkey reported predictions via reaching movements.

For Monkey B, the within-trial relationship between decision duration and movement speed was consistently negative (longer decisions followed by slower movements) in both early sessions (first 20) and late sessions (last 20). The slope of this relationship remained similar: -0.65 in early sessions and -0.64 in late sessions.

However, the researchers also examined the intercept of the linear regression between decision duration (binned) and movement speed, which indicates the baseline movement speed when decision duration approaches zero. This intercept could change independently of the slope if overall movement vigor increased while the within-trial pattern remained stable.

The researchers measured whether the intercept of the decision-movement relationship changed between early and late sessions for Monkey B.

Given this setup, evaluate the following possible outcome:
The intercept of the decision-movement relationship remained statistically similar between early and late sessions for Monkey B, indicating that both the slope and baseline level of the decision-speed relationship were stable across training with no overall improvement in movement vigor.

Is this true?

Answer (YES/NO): NO